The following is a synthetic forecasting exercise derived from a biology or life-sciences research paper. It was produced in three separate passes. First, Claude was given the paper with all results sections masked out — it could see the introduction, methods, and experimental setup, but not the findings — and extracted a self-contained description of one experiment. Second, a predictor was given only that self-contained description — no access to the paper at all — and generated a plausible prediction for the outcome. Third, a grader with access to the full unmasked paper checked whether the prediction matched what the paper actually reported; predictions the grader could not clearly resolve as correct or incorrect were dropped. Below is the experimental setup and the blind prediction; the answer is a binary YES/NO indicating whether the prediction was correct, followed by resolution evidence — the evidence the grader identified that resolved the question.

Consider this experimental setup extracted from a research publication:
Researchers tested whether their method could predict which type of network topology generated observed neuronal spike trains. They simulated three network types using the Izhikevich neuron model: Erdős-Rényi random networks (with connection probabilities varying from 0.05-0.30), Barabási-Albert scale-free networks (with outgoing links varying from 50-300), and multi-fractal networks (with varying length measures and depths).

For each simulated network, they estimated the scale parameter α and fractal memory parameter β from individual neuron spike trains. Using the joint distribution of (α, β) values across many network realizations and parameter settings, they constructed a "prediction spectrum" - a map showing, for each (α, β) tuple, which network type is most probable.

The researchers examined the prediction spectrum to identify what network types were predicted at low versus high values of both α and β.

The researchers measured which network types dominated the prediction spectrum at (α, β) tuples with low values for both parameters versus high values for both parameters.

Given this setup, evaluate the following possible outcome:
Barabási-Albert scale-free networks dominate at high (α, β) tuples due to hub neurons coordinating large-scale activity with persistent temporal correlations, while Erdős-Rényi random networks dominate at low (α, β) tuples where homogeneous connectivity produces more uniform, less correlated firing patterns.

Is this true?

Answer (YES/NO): NO